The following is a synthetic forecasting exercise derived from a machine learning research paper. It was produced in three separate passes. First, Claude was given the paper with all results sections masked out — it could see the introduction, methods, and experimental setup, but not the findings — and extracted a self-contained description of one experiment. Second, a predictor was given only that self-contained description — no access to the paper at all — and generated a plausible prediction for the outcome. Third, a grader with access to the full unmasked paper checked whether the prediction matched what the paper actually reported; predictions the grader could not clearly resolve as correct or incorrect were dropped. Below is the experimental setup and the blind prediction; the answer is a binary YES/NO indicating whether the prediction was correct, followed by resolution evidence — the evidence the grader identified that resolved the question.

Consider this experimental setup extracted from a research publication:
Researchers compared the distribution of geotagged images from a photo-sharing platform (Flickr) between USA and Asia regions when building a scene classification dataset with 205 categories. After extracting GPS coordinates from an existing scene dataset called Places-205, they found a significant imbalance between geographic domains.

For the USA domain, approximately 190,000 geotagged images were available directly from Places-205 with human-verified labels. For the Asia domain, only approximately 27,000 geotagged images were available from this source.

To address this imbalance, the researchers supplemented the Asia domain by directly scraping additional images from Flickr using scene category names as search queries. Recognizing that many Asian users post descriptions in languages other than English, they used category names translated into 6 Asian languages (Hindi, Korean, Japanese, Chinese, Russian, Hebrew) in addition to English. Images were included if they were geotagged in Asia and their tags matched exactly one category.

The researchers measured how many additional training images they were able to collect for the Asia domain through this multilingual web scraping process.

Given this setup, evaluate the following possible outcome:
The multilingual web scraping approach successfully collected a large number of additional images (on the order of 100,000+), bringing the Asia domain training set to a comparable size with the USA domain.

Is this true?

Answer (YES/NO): YES